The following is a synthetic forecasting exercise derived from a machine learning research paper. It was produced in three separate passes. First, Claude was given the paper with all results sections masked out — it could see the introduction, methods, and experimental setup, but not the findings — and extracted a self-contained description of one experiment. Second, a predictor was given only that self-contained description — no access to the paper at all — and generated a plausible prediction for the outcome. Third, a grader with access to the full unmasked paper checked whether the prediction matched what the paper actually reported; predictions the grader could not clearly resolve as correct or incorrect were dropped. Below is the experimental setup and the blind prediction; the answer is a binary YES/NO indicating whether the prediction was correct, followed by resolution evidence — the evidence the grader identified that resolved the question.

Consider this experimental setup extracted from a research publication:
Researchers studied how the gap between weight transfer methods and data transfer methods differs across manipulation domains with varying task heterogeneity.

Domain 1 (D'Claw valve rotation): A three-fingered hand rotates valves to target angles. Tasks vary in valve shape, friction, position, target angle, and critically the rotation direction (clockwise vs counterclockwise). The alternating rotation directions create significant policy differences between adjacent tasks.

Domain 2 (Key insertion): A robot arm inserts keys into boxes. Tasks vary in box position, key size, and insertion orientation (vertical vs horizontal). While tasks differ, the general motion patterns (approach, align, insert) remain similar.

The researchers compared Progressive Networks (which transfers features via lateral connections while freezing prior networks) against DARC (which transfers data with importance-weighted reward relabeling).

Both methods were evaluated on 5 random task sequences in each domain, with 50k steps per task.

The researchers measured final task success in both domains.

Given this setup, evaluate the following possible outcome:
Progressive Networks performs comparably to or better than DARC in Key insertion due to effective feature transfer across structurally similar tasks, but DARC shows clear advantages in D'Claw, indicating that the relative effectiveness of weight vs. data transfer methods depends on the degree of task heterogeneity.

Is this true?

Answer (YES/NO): NO